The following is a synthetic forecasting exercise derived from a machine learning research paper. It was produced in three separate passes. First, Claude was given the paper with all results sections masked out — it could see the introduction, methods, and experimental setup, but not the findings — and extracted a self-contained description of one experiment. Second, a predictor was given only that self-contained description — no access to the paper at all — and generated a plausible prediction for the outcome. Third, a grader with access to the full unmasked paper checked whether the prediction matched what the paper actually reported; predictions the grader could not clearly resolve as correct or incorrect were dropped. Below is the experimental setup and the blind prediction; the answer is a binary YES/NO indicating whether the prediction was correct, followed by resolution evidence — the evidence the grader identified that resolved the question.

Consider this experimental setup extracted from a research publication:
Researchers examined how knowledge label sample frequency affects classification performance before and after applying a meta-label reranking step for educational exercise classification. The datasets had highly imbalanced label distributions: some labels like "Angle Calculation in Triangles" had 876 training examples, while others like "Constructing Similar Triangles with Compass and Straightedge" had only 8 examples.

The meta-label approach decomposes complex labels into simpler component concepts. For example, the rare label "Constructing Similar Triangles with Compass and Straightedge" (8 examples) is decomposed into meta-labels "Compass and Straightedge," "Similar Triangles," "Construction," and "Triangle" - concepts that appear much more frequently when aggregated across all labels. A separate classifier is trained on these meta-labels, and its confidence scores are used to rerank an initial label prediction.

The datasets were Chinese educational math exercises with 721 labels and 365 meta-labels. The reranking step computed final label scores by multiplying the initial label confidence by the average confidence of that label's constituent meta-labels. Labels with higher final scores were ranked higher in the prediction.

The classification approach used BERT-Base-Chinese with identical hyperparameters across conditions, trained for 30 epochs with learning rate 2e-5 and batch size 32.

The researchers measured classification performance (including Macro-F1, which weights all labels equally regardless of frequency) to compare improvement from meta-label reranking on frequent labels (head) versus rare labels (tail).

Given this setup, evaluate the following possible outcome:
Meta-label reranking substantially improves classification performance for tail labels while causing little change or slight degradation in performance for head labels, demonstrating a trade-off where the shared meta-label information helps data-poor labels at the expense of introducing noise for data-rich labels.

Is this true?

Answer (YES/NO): NO